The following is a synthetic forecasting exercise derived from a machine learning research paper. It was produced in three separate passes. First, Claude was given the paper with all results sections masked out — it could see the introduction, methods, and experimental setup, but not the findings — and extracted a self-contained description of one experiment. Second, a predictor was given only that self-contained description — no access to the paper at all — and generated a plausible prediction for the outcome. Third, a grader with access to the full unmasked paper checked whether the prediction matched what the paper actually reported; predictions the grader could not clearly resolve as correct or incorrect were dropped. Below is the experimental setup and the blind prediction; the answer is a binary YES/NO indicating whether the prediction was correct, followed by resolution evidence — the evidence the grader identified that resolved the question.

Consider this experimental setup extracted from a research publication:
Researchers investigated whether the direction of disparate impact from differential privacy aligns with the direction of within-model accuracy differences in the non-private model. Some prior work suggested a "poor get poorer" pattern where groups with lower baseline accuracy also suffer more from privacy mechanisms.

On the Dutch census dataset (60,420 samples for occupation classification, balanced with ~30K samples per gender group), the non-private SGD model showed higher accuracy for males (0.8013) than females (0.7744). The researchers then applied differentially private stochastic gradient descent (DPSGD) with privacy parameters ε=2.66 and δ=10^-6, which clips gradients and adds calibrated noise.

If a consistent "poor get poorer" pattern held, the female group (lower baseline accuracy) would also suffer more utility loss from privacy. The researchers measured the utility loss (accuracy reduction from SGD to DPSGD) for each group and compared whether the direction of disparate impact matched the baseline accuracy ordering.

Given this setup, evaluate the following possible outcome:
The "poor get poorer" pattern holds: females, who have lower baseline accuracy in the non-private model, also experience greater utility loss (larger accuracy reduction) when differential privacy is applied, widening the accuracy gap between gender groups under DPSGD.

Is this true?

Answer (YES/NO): NO